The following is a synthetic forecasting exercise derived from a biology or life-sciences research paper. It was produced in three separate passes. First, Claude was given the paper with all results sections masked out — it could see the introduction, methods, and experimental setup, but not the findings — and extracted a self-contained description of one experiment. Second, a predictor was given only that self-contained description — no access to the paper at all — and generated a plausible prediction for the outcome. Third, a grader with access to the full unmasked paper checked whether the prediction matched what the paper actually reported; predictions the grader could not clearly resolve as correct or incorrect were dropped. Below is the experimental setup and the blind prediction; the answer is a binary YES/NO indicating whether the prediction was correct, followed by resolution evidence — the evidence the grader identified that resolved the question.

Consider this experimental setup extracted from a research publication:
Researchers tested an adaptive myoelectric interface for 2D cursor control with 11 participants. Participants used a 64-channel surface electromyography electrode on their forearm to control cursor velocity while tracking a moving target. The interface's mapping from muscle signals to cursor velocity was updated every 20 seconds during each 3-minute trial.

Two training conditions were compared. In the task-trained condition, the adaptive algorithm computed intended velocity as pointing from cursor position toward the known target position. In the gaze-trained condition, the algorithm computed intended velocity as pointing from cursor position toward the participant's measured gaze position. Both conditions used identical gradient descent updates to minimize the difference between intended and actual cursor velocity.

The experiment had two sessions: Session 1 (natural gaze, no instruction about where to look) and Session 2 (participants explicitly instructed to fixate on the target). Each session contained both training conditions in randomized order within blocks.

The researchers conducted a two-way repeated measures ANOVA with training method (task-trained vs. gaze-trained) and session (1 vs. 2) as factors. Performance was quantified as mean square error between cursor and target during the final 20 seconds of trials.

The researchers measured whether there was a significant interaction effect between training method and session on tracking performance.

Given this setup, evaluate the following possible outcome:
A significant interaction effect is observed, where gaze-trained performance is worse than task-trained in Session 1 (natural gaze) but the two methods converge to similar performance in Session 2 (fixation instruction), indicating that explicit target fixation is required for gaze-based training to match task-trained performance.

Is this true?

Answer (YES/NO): NO